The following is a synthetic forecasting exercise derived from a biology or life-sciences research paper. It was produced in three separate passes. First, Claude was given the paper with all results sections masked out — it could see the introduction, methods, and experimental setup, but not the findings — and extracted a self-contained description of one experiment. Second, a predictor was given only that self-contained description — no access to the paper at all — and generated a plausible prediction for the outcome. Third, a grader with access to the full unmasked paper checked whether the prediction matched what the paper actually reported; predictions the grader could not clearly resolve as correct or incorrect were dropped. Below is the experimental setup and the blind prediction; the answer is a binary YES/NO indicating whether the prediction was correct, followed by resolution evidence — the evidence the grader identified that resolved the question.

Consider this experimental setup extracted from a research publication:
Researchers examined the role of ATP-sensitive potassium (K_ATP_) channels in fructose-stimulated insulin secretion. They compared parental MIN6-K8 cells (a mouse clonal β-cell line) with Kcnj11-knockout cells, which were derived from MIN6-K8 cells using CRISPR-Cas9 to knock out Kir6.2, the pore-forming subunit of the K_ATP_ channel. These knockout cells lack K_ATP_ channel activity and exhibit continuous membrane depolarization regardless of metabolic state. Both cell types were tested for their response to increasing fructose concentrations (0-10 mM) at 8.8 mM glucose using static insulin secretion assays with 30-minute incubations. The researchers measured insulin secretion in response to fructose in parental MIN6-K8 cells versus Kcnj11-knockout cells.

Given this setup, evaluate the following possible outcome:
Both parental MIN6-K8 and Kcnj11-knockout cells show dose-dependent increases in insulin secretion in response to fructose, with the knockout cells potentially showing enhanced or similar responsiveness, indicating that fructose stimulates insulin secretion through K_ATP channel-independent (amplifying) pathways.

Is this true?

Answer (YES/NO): NO